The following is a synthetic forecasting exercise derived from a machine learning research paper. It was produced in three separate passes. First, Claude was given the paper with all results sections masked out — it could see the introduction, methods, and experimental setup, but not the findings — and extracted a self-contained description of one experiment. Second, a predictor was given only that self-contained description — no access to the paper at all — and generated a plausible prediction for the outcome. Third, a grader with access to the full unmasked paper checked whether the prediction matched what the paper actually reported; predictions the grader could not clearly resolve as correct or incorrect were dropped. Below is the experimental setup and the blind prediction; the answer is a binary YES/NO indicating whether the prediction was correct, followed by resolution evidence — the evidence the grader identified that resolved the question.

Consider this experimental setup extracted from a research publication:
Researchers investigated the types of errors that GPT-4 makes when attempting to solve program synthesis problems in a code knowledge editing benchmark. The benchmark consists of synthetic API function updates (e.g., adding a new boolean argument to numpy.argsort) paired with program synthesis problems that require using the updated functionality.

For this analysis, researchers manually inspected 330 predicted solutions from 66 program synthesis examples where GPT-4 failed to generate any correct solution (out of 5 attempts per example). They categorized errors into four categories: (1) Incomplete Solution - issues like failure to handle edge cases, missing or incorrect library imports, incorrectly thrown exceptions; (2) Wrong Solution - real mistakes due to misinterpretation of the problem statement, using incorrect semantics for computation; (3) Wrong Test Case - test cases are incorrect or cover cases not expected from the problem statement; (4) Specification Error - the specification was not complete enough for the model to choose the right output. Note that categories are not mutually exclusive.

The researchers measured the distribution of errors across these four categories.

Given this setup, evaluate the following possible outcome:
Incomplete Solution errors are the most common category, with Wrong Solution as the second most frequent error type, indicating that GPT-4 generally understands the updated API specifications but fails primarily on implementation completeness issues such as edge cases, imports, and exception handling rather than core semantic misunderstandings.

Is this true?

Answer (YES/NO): NO